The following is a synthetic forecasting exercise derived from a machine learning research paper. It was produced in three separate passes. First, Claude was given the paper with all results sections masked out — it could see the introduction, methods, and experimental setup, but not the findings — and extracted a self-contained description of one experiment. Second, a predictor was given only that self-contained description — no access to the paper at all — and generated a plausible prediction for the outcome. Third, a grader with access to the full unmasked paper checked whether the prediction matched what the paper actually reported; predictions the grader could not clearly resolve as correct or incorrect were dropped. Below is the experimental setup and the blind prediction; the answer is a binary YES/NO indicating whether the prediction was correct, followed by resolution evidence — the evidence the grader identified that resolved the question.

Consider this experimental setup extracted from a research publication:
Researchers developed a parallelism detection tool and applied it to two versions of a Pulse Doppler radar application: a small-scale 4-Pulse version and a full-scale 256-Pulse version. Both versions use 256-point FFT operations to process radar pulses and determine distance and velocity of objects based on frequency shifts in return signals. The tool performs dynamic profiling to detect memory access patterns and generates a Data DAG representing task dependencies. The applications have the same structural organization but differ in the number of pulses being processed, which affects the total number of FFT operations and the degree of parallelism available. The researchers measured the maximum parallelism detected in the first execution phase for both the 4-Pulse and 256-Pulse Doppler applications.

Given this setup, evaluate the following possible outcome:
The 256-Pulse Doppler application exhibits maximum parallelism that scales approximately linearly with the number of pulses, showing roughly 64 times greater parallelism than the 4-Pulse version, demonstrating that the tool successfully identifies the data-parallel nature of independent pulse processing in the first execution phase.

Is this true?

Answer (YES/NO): YES